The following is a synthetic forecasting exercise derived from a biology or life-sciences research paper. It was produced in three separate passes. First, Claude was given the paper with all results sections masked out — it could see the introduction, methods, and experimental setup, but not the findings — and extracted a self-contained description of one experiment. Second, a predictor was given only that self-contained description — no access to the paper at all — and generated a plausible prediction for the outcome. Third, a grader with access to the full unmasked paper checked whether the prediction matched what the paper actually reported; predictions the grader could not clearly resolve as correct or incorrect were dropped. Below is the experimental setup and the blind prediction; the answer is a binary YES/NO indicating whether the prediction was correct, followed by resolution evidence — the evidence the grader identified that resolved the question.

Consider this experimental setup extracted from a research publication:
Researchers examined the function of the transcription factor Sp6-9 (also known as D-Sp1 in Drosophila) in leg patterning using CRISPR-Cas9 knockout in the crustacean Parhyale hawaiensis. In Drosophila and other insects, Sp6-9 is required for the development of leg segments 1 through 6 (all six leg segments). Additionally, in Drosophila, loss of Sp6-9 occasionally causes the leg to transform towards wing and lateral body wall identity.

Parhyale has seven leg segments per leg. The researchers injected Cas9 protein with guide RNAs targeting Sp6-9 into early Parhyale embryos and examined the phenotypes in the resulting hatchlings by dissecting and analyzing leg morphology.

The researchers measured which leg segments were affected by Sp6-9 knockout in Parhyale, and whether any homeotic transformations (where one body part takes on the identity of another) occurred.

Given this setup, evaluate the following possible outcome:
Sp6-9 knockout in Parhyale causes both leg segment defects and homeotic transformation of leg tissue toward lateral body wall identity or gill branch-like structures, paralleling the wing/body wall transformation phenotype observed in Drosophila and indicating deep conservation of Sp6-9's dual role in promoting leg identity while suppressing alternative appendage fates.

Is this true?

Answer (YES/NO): NO